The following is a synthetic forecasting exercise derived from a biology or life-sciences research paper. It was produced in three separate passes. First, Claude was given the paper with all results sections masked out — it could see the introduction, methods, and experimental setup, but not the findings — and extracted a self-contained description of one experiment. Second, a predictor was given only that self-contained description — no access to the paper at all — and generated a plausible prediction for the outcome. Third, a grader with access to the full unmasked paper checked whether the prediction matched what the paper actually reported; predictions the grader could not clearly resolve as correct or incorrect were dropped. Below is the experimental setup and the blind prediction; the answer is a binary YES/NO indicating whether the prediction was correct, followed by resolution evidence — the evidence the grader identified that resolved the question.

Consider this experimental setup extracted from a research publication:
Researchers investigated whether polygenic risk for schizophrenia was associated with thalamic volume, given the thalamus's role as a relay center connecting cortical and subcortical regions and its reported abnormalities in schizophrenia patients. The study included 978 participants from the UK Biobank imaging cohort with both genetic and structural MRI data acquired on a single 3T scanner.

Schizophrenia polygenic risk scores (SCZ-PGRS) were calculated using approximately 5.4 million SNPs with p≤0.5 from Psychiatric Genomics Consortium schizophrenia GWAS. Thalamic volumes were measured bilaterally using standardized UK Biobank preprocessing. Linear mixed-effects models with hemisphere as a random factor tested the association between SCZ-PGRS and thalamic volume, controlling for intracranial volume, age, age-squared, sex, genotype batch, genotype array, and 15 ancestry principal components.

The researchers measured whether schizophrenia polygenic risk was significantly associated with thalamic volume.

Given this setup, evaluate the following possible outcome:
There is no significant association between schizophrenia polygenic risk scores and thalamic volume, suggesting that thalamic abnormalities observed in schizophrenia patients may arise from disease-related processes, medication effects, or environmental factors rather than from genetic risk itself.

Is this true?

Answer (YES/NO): YES